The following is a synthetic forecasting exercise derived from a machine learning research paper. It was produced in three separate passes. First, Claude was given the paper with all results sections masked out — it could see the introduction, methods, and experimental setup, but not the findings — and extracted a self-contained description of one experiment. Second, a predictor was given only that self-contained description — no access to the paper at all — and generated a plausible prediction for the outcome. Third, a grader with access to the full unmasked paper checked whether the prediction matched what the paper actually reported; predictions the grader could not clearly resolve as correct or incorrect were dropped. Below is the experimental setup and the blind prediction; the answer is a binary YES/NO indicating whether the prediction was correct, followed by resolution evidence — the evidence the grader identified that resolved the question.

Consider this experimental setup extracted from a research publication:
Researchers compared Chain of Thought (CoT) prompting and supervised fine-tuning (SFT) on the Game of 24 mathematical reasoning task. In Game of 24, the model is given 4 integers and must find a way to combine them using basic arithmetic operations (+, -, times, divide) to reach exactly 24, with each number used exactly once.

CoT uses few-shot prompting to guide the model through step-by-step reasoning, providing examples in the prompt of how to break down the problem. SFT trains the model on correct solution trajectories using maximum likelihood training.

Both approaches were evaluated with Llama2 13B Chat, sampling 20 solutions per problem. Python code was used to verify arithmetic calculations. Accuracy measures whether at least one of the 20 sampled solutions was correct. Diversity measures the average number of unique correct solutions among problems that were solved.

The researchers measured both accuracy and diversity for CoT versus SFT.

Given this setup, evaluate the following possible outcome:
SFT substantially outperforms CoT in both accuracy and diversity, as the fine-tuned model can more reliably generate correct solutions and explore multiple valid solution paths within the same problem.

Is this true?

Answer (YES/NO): NO